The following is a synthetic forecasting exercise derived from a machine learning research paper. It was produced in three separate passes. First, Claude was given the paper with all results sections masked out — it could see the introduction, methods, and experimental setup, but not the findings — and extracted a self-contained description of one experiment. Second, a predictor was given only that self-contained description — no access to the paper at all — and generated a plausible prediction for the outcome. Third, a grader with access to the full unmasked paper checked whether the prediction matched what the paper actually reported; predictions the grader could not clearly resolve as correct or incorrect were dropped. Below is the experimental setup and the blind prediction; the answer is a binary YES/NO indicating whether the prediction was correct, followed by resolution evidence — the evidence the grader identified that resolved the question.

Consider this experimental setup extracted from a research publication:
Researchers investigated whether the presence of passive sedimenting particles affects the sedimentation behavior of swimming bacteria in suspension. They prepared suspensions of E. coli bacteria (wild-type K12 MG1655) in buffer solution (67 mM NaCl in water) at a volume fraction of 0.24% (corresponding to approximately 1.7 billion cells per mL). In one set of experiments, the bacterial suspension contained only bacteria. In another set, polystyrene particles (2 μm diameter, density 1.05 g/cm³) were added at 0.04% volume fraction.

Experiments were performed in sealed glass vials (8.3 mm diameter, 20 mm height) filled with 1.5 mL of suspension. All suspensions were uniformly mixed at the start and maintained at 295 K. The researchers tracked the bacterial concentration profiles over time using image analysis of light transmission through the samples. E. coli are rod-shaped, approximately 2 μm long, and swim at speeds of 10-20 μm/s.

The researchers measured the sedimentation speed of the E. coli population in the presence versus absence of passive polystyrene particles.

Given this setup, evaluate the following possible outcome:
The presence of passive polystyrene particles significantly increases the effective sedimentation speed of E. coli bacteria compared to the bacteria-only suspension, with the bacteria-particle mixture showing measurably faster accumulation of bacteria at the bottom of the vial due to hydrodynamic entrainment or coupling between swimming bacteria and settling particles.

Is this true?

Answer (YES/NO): NO